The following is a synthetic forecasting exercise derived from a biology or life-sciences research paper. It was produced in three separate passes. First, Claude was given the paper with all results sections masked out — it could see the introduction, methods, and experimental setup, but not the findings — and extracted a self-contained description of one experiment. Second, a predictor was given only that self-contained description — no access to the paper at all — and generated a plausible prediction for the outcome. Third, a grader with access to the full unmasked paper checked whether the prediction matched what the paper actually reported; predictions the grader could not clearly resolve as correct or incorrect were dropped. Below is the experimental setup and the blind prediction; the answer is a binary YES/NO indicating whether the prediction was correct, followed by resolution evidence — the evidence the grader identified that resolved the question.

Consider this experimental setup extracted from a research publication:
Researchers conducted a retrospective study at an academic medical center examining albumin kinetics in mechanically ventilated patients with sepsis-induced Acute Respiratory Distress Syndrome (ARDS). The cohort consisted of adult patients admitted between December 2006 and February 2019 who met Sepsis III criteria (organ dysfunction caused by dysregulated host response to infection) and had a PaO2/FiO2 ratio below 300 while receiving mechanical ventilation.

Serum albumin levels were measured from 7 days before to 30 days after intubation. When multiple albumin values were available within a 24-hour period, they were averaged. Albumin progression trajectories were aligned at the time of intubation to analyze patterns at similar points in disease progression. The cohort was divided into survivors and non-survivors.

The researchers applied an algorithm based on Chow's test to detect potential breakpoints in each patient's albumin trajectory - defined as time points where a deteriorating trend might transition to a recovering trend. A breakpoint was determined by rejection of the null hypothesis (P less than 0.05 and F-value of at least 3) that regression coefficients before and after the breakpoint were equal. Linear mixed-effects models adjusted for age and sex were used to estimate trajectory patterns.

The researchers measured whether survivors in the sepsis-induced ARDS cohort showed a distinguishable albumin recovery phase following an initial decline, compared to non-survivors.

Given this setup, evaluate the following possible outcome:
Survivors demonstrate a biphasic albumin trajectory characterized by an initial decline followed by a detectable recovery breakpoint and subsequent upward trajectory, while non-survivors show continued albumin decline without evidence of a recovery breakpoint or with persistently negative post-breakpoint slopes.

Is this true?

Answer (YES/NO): NO